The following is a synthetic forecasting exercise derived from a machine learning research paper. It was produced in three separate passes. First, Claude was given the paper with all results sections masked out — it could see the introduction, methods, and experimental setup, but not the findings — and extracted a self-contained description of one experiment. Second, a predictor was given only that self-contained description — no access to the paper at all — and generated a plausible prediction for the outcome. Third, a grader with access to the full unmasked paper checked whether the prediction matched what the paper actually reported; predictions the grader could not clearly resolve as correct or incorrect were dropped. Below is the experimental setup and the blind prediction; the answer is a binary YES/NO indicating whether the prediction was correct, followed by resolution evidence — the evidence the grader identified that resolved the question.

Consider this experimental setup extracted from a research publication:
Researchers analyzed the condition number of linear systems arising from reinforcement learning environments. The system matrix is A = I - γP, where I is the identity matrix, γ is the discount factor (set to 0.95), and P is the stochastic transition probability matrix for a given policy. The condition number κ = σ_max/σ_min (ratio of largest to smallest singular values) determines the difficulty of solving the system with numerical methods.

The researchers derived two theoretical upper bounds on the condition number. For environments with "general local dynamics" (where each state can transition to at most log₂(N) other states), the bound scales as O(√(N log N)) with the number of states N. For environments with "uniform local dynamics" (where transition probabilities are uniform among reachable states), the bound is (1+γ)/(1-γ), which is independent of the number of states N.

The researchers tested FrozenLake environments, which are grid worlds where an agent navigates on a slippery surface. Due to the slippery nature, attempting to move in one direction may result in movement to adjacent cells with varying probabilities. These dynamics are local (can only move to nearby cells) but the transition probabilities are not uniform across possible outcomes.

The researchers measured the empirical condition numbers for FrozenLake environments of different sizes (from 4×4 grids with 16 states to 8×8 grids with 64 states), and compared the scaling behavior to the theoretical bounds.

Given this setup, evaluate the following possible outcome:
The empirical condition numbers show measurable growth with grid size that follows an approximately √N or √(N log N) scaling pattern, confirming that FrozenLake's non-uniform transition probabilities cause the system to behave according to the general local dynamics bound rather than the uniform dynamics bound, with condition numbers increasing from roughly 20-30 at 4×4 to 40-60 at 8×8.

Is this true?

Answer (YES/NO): NO